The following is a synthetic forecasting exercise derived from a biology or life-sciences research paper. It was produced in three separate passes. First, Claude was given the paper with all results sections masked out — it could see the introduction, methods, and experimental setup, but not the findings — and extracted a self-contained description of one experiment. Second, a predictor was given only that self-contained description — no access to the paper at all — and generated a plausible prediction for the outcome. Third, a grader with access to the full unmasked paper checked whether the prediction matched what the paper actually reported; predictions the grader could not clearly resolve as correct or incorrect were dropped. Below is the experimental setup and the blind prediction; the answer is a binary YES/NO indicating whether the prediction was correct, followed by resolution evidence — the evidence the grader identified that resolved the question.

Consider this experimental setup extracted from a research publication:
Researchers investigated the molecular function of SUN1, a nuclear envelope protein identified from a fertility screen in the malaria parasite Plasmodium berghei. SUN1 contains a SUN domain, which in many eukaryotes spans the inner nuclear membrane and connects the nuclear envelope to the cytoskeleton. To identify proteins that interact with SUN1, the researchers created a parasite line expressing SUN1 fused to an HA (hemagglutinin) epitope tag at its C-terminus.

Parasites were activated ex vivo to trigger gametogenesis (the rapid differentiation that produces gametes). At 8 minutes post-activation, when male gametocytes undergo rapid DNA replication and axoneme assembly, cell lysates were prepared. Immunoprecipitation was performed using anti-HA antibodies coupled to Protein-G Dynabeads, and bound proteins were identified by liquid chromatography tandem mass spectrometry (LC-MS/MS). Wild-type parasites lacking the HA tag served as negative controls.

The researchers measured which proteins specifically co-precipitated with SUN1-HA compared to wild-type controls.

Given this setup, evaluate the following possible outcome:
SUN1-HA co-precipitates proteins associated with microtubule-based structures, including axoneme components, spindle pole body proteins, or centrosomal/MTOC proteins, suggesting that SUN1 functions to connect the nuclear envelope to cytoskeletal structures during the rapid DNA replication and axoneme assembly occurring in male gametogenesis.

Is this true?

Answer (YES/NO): NO